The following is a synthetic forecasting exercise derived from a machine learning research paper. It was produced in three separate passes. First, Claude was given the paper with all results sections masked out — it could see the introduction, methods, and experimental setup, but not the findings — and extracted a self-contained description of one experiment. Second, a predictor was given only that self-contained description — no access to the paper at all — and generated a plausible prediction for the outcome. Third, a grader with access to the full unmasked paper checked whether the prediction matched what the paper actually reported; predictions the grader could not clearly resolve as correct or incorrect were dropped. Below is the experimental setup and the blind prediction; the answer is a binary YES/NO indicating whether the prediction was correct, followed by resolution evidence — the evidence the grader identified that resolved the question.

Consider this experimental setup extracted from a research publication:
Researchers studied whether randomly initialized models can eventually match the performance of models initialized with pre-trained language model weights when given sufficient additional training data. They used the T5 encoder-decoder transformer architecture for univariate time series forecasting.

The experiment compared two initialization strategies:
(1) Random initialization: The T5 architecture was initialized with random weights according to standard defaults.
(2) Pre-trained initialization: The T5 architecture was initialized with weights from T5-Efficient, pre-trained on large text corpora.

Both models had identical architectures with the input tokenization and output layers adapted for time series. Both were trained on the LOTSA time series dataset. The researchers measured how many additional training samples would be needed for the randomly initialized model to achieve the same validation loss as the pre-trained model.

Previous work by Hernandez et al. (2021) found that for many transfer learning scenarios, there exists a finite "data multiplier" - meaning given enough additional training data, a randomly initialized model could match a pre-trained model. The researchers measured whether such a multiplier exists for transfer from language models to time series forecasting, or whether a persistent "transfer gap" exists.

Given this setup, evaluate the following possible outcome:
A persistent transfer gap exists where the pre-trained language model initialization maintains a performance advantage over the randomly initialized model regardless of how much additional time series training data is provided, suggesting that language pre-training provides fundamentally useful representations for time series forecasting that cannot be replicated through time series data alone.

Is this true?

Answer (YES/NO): YES